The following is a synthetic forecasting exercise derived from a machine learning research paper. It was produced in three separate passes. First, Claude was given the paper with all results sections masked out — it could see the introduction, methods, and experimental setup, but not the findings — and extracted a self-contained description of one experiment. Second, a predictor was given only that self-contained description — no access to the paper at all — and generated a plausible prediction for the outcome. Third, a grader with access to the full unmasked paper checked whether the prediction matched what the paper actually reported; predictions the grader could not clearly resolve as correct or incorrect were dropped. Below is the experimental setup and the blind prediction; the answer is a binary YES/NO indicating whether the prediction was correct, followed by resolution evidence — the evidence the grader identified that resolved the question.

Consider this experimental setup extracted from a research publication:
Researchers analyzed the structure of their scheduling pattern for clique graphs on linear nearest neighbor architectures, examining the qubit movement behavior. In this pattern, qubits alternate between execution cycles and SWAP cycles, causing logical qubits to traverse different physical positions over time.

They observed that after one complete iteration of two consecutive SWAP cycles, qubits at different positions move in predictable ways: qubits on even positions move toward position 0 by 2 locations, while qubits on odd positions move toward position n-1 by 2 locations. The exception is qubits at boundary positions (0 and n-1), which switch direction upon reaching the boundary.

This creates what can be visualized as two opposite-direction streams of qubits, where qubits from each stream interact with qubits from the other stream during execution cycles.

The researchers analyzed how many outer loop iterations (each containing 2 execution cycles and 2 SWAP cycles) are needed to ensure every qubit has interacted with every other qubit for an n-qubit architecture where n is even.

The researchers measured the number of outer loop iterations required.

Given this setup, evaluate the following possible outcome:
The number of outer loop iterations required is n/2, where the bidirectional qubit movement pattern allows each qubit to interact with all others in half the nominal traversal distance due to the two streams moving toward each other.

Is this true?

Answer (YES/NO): YES